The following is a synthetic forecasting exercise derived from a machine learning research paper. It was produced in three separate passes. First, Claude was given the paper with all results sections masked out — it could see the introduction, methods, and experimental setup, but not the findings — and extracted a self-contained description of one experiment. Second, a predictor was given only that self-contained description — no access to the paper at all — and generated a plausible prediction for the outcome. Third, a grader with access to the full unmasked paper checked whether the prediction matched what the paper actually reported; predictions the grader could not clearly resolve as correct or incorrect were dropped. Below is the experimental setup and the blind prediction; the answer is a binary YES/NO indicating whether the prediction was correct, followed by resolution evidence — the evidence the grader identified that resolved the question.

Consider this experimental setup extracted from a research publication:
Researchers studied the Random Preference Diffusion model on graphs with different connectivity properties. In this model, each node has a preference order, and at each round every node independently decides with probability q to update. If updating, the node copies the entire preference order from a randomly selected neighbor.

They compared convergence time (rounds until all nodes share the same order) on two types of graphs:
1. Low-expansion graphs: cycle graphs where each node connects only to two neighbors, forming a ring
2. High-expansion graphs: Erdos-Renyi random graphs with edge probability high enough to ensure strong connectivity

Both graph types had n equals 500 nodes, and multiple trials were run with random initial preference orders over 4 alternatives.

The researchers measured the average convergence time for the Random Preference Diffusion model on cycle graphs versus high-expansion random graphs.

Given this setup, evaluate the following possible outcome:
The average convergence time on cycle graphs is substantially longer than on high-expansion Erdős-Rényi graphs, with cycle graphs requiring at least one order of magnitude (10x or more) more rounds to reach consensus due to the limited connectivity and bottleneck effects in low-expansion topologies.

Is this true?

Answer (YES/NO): YES